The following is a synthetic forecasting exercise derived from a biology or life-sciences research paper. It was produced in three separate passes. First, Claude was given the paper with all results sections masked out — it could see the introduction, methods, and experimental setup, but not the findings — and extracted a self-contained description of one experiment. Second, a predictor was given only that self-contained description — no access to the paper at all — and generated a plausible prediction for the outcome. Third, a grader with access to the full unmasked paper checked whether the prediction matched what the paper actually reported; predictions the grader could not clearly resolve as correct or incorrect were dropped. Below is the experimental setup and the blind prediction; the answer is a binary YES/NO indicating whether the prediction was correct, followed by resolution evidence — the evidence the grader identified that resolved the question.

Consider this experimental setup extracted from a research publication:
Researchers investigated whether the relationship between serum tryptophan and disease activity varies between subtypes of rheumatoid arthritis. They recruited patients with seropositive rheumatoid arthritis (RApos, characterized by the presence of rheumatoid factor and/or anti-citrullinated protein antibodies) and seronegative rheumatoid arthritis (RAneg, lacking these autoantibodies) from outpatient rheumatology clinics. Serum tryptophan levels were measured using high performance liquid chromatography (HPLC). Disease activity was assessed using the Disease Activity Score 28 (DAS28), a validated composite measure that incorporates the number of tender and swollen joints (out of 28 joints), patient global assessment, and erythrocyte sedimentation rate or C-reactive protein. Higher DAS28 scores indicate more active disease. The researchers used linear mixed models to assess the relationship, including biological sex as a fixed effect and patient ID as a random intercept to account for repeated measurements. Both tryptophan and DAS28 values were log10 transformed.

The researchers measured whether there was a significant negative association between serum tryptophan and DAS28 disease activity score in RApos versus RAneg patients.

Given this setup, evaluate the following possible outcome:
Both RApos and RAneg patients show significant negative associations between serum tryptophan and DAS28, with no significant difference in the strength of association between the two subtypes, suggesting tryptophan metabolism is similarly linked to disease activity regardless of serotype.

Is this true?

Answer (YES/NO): NO